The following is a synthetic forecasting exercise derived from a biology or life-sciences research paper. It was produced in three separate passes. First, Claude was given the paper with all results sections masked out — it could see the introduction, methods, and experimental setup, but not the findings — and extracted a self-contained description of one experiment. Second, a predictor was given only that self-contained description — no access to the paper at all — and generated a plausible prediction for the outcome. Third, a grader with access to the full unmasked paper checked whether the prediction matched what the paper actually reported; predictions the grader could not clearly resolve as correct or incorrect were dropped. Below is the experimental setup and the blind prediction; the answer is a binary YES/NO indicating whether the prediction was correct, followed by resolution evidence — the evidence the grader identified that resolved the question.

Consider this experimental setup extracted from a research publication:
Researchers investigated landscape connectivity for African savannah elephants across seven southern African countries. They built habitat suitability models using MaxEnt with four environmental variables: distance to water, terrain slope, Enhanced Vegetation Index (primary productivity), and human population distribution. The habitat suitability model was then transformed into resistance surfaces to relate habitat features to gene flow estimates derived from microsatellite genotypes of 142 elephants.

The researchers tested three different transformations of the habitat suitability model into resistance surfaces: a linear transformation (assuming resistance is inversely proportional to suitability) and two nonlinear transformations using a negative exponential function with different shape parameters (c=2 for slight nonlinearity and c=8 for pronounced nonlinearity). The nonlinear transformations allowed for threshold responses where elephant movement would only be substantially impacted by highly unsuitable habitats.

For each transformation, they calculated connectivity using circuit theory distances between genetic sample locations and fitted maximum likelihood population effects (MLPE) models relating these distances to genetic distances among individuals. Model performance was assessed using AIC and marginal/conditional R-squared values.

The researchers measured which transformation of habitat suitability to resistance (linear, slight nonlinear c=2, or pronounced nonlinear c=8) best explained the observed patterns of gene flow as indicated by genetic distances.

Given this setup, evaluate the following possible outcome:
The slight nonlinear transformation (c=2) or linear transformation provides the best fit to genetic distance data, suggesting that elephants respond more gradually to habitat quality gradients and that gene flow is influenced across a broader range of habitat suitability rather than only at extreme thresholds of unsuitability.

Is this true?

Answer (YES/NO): NO